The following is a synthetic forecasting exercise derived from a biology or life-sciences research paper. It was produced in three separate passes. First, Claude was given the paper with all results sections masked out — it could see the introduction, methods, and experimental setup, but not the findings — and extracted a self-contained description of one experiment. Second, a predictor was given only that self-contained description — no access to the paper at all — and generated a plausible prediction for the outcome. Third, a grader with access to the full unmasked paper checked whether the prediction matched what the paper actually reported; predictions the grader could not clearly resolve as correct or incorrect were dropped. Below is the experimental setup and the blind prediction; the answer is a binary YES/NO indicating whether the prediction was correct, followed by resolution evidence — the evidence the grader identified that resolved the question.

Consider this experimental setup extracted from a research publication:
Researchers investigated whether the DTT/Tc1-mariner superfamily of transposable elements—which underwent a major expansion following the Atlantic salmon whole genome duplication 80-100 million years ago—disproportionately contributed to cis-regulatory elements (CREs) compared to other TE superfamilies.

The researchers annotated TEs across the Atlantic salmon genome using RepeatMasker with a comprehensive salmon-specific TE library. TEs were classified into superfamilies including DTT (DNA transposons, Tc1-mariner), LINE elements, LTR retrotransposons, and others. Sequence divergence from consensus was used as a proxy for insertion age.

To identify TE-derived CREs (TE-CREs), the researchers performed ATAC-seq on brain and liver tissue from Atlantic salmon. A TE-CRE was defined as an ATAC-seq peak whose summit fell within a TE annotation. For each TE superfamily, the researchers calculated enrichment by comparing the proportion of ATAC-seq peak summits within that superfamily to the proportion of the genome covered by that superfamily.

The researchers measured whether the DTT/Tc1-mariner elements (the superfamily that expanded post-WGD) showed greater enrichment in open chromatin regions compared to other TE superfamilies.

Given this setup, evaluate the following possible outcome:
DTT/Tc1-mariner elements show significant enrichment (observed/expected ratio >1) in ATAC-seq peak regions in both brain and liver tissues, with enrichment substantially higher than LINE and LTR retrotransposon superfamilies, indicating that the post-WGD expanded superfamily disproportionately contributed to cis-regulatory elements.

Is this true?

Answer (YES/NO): NO